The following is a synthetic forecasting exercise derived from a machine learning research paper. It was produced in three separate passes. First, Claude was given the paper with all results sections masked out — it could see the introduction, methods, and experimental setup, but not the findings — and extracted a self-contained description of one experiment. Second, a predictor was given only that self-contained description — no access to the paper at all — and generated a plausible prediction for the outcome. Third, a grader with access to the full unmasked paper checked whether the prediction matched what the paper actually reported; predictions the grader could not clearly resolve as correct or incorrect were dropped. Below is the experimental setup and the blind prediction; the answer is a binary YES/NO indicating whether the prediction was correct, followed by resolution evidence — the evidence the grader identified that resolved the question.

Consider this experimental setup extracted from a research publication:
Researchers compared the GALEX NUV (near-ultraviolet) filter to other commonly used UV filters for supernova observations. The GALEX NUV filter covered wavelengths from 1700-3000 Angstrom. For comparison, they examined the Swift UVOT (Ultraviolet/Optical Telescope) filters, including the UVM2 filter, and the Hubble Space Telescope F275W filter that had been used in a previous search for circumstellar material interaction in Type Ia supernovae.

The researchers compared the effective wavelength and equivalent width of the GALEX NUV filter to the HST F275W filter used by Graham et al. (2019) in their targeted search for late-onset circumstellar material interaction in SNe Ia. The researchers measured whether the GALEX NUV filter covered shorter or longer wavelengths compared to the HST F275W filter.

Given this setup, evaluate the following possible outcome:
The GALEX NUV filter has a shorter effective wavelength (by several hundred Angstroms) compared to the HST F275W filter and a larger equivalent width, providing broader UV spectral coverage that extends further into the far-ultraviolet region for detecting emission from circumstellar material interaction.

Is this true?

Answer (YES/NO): YES